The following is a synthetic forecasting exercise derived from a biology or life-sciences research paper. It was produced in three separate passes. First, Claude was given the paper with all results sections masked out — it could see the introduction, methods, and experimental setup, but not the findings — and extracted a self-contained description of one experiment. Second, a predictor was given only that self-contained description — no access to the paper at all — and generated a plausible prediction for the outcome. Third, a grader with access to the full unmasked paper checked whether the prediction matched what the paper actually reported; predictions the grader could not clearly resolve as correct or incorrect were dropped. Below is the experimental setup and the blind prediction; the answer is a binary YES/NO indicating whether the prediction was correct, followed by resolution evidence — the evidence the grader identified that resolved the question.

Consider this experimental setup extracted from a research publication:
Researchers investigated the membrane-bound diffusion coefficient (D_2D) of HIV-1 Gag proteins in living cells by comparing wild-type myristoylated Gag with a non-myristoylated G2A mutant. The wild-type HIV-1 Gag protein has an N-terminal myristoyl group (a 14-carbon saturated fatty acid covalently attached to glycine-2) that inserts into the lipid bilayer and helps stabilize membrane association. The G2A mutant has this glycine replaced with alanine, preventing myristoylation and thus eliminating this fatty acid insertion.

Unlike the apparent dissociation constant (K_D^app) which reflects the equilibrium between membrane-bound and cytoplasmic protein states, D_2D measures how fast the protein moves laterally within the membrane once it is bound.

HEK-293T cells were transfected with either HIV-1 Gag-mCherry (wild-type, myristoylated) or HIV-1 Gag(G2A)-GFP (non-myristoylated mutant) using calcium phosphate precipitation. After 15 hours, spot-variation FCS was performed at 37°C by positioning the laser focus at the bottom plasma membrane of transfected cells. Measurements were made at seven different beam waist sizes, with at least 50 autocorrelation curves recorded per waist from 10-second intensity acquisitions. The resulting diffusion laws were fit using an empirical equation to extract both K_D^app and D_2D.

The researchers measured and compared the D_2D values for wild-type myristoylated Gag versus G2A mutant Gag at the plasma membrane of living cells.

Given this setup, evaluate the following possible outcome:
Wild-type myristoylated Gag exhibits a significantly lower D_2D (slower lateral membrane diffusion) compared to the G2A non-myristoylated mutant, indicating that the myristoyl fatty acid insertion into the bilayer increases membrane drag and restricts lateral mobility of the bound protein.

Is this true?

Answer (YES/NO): YES